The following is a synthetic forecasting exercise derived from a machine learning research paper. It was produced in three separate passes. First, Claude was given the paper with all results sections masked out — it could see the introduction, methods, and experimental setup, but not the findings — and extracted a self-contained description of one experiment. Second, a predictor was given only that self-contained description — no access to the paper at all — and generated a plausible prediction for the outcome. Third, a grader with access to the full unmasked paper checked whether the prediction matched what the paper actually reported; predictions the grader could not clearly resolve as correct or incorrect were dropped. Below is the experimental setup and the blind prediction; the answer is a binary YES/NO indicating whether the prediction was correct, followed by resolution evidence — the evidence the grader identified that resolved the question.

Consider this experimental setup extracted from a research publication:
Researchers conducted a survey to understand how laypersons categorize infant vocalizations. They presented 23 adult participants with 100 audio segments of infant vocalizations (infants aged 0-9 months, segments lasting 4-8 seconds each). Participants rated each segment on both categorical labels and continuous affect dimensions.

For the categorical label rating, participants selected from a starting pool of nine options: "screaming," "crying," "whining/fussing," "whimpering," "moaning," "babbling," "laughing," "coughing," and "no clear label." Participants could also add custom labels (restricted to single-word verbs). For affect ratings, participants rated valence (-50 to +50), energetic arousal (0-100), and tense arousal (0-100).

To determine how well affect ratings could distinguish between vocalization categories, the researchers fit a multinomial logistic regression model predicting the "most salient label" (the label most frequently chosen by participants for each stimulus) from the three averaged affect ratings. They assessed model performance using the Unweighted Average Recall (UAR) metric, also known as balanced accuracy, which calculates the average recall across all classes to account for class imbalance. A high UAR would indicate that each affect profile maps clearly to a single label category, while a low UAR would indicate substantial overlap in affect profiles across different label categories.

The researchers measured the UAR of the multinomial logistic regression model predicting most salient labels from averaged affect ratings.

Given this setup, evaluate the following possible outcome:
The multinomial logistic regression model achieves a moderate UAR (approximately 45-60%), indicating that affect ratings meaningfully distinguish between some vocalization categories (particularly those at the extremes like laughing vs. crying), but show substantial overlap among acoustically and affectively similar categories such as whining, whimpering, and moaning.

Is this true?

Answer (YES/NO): NO